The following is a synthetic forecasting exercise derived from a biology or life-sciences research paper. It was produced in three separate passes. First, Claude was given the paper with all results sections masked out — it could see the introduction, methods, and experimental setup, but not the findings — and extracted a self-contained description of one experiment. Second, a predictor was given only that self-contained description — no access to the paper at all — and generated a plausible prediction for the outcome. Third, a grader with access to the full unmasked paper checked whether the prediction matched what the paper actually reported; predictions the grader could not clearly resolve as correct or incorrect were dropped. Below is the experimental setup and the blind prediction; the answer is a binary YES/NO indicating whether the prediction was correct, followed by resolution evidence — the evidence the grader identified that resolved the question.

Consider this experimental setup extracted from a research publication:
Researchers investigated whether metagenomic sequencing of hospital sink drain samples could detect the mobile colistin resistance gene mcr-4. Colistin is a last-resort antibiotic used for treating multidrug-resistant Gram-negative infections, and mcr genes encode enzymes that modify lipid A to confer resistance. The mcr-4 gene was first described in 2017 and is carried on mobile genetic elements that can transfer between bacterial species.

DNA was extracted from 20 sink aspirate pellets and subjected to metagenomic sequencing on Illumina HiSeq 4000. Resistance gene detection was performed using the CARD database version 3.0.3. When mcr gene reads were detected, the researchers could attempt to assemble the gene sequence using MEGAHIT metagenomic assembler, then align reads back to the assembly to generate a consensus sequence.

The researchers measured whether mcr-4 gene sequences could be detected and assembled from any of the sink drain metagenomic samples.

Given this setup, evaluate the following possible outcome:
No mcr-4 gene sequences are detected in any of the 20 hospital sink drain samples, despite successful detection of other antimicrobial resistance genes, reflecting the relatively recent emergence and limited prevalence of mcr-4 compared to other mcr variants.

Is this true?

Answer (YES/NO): NO